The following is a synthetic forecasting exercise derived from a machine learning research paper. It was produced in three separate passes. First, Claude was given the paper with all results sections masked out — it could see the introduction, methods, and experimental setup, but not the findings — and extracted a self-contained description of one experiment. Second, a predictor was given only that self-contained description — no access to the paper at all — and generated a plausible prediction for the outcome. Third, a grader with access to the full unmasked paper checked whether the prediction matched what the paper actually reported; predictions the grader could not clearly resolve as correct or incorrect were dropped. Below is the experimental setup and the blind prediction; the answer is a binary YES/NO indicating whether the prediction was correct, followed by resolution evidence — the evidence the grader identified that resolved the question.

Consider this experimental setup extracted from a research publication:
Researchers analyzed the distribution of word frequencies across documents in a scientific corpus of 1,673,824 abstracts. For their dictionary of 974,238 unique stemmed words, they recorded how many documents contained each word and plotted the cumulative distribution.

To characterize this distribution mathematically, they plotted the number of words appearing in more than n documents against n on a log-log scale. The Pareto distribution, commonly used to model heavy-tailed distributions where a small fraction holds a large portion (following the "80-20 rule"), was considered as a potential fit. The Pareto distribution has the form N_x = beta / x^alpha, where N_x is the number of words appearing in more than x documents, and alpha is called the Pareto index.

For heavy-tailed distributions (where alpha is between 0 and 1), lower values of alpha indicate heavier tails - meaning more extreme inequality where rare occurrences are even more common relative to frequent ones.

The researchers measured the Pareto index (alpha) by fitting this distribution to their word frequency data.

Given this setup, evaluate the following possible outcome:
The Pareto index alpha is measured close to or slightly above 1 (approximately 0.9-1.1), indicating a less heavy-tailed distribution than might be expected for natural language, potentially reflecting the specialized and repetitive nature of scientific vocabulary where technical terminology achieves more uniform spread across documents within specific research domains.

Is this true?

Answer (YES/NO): NO